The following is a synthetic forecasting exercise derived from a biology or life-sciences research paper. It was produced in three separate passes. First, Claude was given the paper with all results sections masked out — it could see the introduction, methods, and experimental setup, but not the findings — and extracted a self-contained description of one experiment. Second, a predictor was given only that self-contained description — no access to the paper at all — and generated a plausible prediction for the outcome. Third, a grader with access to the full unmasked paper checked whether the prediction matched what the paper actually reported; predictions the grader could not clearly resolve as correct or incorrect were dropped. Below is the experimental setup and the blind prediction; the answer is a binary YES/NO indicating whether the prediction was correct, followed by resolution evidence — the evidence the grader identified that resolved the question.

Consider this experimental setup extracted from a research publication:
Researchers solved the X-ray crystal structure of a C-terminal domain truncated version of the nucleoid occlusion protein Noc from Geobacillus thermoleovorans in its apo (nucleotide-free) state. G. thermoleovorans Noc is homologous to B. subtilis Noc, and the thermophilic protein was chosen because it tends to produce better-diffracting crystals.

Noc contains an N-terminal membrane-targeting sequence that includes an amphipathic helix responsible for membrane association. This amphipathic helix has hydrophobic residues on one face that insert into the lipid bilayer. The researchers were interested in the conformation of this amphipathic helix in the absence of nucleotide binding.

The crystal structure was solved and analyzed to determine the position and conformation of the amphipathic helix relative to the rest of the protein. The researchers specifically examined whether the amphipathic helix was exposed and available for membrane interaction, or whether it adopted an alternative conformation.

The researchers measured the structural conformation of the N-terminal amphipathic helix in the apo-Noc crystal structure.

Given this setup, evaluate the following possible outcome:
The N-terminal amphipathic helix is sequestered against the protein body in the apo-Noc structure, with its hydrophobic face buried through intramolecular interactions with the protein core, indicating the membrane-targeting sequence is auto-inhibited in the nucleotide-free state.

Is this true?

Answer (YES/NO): YES